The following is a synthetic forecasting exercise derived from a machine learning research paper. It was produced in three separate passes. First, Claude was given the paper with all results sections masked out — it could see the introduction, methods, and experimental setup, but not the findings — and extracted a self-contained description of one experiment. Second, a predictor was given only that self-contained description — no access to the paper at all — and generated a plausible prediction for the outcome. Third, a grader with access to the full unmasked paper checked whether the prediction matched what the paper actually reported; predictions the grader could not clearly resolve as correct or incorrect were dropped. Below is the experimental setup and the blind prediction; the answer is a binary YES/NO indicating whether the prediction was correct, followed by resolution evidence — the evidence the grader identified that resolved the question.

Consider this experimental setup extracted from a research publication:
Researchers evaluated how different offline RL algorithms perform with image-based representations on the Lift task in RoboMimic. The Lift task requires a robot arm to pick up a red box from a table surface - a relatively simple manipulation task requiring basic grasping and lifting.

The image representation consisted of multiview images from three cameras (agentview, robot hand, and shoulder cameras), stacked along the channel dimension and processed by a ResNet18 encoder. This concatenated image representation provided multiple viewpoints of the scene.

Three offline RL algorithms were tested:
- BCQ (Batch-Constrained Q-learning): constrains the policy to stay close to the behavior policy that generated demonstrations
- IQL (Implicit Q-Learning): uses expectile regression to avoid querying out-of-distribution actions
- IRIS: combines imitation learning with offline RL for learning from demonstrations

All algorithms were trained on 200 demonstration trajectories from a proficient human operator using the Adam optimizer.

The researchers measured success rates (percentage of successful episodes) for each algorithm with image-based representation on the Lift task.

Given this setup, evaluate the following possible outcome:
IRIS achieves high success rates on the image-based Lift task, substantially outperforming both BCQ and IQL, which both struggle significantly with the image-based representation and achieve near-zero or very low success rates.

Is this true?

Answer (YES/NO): NO